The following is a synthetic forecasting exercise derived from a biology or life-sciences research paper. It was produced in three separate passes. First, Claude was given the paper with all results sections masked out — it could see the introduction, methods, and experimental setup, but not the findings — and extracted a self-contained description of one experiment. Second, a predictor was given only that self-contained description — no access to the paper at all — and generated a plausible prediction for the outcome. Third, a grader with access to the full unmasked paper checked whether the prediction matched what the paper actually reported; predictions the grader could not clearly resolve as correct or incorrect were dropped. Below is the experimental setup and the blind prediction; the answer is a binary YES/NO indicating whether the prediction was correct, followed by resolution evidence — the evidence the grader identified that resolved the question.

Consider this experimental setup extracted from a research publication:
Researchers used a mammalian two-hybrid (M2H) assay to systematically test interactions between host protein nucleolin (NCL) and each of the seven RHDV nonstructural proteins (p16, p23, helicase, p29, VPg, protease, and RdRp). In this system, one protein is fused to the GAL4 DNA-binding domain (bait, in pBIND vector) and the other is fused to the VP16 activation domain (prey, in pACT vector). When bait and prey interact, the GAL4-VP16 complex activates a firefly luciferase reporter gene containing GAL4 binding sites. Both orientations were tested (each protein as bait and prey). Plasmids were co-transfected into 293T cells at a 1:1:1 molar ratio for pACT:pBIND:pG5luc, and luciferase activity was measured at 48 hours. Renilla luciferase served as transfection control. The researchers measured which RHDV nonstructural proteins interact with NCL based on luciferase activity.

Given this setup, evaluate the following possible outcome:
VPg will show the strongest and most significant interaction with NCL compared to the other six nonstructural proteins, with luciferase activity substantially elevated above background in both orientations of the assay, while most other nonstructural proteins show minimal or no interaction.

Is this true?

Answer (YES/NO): NO